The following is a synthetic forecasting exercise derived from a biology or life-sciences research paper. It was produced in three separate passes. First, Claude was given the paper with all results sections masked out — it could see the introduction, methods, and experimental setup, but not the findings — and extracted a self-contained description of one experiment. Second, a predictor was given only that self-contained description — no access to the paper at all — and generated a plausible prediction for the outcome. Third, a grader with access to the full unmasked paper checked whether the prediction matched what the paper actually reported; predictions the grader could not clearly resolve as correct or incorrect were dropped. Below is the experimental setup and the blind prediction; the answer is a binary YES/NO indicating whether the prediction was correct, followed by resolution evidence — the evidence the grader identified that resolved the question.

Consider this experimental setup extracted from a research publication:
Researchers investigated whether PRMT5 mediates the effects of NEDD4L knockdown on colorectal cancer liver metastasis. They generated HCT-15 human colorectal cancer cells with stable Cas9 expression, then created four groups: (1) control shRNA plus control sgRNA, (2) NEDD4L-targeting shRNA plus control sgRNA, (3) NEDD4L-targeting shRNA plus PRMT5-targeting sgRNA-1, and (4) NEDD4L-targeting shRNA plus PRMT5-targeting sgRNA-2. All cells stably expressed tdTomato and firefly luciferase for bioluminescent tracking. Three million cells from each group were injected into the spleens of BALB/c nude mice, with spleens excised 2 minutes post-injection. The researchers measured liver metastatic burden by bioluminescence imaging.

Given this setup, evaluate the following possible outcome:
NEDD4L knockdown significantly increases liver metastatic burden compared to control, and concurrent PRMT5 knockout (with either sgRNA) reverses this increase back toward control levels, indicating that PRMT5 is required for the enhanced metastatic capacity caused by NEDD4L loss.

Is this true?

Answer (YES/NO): YES